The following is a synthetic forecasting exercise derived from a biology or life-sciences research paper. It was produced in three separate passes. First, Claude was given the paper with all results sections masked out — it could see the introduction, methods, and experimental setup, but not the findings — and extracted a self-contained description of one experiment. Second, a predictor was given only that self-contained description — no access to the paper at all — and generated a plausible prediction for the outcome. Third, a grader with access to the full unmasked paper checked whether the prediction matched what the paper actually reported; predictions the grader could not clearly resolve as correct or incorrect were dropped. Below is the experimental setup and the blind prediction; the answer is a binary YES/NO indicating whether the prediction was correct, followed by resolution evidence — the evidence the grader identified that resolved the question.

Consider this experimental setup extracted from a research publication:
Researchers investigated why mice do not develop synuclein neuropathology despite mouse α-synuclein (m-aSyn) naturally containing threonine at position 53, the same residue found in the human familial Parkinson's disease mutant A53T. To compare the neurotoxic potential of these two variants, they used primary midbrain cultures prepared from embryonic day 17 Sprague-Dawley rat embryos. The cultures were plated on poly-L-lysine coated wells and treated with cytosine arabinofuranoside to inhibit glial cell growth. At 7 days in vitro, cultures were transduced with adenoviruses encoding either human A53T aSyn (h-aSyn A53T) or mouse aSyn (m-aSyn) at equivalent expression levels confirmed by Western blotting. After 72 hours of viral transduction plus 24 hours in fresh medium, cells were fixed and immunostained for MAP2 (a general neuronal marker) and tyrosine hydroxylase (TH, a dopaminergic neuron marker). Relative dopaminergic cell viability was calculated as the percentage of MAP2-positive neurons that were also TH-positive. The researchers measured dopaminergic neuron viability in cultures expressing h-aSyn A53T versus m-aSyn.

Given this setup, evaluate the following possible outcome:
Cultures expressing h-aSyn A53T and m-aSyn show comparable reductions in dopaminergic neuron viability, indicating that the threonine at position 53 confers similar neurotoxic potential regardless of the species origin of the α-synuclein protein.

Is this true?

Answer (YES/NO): NO